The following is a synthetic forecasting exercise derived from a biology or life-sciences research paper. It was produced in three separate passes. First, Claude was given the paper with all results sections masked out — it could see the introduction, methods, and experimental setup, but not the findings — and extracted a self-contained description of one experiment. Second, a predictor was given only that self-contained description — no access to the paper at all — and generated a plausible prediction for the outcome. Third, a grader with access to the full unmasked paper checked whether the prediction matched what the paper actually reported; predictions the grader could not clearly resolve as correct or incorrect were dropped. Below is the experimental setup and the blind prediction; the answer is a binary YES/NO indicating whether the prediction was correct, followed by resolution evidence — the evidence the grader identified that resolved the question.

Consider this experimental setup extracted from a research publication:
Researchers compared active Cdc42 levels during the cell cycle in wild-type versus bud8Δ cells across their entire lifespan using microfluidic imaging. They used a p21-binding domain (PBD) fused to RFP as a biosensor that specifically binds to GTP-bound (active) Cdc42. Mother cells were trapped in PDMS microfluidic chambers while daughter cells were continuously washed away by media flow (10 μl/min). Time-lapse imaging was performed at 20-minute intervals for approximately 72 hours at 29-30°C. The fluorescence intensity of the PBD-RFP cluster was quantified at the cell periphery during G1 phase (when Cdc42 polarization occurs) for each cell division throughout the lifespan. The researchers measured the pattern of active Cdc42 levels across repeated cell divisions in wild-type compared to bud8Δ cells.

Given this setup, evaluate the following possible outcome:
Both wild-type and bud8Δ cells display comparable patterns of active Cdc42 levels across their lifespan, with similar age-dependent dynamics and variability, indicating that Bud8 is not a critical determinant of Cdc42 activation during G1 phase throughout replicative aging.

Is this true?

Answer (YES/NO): NO